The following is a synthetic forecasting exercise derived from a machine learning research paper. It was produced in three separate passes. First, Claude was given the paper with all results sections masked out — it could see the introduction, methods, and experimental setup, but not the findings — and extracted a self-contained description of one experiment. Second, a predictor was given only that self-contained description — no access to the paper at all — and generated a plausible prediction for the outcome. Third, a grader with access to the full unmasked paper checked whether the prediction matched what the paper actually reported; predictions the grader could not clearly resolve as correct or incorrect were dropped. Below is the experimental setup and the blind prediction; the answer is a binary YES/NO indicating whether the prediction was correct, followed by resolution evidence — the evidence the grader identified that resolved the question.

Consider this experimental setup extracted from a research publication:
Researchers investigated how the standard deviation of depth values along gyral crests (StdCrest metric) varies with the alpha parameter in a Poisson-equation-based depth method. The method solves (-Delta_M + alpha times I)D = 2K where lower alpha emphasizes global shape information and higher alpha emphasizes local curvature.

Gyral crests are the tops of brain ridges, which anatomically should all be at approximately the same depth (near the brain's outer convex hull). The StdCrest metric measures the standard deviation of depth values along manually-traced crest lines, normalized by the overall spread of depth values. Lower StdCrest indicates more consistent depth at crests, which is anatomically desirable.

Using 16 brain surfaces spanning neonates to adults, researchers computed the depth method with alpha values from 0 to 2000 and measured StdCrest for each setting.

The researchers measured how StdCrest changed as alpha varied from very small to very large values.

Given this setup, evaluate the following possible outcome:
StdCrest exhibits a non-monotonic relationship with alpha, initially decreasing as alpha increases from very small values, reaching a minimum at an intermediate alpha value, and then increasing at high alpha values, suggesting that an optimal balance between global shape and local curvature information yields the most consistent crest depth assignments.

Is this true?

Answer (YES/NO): NO